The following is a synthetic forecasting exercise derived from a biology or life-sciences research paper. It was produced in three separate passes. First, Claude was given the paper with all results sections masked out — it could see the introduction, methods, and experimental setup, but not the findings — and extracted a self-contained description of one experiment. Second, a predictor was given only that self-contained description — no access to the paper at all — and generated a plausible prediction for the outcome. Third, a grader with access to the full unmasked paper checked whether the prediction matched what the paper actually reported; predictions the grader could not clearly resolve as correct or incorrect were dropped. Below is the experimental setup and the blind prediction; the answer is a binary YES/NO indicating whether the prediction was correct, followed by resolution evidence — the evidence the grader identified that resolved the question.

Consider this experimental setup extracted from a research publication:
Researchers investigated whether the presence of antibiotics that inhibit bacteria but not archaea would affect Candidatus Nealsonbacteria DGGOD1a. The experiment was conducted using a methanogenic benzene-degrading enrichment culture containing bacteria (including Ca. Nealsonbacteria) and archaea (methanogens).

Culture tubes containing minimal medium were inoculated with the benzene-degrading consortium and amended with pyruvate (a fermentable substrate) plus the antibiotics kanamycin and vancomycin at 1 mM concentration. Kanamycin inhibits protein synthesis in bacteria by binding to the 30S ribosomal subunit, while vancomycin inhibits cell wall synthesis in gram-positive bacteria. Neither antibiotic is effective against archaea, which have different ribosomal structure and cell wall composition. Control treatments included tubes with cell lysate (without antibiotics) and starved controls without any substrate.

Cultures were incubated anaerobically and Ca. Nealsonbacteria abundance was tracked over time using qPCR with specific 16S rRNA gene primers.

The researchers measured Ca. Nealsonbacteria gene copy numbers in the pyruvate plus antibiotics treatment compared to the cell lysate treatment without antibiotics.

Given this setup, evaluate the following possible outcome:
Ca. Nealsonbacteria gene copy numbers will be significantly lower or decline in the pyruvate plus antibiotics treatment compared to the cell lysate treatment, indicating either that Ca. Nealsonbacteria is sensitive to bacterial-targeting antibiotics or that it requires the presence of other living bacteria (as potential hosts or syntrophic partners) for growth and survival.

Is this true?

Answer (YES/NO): YES